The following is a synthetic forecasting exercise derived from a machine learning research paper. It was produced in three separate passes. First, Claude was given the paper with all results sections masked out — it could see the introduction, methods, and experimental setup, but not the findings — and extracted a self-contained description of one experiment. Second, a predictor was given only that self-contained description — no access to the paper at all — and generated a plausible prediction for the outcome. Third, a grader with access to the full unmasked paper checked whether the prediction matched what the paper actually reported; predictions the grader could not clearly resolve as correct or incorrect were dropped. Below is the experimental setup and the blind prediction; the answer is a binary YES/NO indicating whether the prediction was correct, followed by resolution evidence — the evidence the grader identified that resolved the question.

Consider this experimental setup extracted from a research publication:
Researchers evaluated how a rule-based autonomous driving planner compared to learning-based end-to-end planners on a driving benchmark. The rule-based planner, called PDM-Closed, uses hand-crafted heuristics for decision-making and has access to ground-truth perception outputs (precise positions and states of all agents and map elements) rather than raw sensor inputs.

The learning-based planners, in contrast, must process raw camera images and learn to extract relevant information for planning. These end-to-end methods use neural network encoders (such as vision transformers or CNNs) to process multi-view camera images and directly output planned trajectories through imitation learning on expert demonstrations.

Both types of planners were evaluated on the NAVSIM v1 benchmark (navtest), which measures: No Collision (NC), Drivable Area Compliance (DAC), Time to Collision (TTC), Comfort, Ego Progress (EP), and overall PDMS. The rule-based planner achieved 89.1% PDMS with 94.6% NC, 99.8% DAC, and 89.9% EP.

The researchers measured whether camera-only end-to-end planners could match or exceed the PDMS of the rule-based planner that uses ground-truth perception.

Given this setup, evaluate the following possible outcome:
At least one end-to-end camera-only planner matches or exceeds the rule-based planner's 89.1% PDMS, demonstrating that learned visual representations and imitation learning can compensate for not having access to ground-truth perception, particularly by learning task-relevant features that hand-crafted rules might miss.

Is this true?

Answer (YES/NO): YES